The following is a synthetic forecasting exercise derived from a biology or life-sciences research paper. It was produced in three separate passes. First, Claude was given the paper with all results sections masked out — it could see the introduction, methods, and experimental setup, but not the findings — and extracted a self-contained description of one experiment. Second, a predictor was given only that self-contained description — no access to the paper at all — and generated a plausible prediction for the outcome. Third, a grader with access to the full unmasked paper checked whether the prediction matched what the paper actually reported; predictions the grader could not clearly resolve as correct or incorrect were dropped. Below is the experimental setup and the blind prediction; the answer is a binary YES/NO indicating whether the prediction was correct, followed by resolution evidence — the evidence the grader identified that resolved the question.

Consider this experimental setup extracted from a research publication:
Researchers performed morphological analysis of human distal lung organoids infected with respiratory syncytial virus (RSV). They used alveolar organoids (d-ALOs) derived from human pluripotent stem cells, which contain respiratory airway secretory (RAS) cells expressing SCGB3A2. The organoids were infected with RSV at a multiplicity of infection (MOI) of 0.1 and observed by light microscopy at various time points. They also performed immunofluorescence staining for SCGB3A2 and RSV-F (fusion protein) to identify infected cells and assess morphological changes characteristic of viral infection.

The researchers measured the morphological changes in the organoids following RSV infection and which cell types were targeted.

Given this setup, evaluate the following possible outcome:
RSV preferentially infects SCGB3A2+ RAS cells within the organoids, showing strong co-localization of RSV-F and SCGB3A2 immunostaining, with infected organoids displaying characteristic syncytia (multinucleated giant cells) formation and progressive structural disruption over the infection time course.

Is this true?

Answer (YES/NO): YES